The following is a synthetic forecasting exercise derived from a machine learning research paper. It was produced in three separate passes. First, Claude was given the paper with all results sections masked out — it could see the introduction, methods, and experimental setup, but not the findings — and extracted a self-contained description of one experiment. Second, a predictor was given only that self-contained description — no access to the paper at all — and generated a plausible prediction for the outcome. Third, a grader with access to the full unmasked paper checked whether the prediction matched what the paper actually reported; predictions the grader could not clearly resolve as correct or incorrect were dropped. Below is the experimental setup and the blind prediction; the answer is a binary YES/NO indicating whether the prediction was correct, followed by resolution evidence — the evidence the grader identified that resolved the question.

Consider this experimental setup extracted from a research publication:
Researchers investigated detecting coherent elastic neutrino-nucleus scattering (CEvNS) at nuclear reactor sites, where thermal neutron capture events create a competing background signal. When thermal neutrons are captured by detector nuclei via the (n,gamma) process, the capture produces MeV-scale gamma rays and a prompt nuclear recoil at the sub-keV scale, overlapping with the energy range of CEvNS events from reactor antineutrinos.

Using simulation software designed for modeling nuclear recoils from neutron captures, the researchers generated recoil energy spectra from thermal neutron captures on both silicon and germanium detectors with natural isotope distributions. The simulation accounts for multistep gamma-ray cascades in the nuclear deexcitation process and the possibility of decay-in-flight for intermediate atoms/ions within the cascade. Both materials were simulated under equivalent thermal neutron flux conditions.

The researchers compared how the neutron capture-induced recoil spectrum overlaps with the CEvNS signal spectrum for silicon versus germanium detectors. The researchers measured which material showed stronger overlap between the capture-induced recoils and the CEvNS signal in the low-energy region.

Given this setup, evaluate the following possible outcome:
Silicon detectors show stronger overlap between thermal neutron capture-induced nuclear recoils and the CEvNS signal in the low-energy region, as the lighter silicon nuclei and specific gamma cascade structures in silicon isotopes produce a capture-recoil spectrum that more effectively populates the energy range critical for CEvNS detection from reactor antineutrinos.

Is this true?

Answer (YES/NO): YES